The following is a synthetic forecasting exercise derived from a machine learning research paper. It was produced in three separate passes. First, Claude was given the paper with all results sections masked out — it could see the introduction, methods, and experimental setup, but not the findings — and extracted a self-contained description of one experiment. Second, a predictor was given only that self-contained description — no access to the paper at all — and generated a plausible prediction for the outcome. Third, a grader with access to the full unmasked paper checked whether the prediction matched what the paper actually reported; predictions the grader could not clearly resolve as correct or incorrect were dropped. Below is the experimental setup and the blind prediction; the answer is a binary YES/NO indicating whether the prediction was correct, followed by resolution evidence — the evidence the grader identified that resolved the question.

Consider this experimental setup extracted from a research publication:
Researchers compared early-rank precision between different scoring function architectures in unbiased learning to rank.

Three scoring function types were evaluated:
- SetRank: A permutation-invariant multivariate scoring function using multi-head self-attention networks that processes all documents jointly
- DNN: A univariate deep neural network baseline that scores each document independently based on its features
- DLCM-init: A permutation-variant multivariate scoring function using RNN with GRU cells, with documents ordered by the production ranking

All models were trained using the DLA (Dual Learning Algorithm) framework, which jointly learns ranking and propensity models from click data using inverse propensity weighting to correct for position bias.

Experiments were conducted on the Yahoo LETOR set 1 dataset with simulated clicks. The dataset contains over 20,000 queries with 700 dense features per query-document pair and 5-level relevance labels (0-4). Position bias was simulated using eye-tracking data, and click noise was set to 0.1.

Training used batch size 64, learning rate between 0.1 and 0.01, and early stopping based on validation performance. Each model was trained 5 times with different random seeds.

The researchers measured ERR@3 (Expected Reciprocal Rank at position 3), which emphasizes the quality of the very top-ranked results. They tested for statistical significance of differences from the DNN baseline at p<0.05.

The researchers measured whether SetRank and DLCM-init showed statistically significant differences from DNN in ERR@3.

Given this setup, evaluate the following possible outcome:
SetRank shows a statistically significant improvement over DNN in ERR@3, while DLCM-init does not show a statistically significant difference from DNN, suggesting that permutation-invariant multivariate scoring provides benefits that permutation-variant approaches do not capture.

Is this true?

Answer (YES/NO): NO